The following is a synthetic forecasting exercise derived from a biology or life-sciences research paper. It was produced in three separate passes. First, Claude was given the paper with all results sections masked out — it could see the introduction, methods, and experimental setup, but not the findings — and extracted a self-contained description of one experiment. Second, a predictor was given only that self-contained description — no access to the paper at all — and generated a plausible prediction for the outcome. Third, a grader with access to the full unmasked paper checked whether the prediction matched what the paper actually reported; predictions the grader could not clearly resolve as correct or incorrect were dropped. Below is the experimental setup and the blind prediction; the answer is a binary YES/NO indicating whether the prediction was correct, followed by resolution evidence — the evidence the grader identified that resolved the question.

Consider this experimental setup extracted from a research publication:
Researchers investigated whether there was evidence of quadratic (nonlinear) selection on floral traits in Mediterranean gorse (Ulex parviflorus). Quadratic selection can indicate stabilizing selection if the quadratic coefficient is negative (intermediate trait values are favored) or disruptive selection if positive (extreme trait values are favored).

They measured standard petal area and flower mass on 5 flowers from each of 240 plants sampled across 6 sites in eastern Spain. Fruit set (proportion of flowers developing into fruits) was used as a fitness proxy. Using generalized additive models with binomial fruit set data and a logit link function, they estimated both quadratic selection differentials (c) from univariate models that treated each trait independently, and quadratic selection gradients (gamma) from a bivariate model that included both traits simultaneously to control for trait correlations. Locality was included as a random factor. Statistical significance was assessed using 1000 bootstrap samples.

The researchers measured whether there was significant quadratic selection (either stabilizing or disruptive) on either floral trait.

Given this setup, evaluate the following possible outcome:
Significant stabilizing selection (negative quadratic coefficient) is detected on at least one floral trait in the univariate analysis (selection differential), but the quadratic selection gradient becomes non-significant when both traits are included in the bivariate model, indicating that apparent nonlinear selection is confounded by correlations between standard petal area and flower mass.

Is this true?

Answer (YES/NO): NO